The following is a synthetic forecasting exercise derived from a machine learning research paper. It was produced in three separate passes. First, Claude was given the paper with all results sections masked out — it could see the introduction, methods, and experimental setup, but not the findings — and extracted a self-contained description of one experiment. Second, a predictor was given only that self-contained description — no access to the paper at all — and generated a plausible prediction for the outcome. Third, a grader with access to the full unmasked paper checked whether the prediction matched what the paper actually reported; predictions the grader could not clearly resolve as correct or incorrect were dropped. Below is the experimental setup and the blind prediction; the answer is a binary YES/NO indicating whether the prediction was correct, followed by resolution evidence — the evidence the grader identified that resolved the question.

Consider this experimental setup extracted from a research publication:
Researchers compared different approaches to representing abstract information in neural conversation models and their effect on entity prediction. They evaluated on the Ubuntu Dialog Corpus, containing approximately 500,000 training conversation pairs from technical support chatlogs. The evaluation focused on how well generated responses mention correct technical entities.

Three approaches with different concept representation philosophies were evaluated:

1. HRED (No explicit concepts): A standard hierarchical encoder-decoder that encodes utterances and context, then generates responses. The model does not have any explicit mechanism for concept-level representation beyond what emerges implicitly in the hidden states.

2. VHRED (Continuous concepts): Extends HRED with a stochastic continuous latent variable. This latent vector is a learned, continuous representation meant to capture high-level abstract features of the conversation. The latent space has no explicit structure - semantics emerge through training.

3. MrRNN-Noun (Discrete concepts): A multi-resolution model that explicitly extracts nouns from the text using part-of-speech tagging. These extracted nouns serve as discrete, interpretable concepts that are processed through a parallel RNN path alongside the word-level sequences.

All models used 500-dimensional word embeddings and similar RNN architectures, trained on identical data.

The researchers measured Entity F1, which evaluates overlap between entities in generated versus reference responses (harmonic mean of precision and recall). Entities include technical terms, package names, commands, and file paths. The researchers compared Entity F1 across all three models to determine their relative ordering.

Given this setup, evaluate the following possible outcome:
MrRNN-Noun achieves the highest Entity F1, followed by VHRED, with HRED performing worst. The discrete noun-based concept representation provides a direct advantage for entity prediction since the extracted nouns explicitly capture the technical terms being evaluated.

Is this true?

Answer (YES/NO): YES